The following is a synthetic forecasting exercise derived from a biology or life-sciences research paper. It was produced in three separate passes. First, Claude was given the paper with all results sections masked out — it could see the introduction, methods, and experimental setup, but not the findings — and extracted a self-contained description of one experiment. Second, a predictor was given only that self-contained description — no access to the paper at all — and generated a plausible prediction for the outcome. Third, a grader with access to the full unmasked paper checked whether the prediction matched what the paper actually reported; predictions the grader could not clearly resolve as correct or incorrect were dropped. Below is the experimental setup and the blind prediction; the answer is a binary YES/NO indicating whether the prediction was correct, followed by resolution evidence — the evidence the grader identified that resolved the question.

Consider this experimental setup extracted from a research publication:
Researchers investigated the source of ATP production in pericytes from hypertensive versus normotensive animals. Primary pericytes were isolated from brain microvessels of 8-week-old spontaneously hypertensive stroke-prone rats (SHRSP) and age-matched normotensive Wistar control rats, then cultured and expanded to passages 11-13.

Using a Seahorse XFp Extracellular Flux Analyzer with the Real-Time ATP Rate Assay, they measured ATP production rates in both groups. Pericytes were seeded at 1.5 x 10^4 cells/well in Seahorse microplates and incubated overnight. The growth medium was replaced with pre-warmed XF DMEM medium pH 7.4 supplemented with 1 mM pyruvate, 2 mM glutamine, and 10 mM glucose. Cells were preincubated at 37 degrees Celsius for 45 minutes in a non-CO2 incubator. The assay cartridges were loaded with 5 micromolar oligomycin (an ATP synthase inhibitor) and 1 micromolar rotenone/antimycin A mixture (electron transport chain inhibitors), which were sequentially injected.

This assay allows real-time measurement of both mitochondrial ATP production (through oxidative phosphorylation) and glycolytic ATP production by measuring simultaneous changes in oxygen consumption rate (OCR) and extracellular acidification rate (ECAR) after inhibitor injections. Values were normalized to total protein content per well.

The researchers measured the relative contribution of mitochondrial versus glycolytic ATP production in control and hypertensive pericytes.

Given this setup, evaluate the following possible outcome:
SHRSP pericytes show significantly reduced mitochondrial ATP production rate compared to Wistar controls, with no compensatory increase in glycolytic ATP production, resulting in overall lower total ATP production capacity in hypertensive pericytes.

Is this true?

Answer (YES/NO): NO